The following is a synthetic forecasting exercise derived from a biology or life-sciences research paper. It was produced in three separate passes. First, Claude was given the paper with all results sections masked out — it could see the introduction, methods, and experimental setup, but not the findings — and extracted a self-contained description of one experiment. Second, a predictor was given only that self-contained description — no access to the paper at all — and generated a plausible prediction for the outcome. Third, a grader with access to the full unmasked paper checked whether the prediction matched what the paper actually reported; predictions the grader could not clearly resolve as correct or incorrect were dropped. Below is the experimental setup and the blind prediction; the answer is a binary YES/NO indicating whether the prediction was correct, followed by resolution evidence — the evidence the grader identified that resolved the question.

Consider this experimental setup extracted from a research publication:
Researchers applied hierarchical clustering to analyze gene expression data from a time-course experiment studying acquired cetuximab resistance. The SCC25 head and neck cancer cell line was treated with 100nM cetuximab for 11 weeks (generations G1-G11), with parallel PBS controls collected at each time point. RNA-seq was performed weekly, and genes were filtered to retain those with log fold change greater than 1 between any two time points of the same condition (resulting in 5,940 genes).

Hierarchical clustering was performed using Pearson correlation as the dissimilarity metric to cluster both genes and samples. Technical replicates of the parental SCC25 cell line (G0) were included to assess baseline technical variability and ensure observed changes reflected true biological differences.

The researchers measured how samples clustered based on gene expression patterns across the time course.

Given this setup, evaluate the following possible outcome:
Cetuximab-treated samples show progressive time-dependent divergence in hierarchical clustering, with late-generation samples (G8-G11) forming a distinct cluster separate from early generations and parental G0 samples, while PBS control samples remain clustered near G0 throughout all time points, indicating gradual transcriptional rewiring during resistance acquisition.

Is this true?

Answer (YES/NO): NO